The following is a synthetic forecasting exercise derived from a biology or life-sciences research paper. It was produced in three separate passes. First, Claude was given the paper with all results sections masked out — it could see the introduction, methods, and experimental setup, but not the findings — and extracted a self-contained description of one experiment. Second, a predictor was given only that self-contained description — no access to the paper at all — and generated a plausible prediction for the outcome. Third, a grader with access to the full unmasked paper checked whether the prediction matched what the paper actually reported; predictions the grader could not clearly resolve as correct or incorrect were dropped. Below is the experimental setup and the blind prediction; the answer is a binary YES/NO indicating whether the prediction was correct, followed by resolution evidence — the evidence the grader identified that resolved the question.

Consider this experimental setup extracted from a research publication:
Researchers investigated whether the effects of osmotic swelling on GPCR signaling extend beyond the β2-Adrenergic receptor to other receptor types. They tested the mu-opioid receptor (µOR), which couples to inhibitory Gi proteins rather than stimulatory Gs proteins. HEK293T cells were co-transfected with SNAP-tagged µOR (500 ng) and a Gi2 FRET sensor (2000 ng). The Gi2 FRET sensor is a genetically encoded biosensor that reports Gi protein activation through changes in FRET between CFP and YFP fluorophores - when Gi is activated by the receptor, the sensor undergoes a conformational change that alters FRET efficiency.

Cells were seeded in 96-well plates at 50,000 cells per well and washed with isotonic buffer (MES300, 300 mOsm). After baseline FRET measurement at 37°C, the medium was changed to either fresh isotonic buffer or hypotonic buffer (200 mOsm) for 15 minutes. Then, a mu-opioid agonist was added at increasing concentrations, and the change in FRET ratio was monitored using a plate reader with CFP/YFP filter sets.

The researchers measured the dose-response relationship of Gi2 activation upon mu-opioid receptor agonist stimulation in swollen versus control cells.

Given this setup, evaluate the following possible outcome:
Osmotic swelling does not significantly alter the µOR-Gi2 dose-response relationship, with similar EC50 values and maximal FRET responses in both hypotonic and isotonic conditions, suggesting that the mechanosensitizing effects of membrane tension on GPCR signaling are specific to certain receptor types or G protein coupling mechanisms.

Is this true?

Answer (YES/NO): NO